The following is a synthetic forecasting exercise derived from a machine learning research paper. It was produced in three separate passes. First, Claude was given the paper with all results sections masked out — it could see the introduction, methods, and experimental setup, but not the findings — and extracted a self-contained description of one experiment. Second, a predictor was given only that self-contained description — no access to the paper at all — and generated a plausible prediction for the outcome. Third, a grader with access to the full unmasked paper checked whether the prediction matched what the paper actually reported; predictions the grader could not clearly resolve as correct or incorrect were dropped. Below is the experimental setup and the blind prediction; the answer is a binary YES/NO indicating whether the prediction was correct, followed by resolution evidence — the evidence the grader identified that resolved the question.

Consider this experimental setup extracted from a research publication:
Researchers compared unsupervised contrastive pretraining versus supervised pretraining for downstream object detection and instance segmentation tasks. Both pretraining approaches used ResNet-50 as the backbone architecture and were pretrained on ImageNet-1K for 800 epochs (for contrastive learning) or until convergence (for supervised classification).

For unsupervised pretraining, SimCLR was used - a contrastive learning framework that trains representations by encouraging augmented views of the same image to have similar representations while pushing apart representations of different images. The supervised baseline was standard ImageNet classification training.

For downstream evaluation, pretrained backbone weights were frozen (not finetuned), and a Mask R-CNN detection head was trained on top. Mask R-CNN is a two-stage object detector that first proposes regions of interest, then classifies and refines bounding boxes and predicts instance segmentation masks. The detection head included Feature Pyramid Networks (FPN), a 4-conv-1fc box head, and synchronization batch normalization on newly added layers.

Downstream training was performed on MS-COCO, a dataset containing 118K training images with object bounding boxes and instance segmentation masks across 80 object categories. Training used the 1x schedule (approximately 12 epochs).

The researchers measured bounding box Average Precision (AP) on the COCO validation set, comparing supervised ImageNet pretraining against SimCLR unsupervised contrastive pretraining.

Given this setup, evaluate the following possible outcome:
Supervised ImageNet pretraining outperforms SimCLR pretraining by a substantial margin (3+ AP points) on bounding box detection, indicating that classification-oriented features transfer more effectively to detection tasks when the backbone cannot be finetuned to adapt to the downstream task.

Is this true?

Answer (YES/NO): NO